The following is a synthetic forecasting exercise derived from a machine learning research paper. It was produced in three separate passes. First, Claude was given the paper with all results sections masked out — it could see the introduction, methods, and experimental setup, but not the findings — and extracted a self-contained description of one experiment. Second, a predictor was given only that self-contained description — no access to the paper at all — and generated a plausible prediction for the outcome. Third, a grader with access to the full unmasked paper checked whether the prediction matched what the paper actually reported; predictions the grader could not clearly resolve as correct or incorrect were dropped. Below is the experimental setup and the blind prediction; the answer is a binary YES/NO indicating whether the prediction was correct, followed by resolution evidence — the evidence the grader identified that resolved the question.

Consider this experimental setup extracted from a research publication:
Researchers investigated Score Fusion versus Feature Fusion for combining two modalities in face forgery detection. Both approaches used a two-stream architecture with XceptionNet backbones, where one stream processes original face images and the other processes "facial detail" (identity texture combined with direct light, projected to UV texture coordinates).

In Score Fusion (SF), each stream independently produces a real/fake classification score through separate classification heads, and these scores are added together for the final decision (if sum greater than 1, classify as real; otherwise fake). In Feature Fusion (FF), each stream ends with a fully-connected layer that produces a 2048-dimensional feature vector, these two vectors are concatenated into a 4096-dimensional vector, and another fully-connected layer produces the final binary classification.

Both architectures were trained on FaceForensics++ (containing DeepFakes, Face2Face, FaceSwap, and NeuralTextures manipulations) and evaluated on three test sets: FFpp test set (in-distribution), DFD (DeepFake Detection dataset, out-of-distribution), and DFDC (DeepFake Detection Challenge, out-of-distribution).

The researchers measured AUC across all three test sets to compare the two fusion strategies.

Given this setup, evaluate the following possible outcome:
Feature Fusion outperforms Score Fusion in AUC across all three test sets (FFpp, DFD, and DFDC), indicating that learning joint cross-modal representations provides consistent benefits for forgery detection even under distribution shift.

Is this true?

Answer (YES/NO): YES